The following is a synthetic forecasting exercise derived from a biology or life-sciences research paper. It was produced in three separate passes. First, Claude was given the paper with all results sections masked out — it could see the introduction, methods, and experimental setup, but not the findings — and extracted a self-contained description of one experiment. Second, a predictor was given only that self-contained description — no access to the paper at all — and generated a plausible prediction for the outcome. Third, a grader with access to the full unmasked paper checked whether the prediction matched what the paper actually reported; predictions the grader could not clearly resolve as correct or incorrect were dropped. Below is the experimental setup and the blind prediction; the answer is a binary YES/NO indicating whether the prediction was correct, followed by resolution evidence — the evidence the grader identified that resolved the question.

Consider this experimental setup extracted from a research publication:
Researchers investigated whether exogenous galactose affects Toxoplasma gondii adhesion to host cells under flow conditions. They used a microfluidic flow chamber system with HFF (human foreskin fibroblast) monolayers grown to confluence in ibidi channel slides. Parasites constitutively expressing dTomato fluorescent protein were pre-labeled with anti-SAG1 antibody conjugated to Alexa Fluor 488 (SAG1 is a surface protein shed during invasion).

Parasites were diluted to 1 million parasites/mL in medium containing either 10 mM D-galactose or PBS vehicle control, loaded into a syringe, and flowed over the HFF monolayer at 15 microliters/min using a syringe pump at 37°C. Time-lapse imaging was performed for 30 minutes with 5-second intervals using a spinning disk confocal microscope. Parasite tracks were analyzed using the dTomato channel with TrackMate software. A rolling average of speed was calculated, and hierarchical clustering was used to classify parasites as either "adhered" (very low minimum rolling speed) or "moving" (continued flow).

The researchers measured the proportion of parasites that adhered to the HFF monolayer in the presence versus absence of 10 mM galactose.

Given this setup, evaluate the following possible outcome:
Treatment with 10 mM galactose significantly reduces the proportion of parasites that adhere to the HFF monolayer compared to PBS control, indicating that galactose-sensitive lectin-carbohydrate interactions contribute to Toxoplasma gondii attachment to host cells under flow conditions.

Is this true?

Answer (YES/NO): NO